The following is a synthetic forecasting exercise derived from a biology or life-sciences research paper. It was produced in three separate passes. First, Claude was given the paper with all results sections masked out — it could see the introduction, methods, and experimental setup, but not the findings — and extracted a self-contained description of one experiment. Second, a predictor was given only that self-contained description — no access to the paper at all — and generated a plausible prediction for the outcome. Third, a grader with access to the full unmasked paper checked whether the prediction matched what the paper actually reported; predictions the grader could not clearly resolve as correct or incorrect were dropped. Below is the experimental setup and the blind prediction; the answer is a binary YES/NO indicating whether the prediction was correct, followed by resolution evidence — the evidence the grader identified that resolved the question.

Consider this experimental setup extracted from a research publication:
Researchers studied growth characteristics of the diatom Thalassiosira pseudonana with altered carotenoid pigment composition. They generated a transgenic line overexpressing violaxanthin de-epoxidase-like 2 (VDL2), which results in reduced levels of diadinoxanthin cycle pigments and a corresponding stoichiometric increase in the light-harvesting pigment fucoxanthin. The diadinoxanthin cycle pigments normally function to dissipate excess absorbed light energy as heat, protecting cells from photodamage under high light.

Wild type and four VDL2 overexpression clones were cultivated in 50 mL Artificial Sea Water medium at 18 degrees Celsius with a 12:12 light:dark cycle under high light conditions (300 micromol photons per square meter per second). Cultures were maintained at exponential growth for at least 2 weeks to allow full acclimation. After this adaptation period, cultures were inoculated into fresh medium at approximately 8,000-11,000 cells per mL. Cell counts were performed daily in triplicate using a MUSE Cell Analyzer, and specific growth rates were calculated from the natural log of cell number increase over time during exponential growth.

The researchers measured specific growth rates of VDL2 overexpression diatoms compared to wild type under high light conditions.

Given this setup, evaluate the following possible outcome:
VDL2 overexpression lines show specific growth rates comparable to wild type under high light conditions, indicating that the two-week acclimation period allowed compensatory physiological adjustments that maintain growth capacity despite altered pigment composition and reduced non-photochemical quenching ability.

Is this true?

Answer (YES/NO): NO